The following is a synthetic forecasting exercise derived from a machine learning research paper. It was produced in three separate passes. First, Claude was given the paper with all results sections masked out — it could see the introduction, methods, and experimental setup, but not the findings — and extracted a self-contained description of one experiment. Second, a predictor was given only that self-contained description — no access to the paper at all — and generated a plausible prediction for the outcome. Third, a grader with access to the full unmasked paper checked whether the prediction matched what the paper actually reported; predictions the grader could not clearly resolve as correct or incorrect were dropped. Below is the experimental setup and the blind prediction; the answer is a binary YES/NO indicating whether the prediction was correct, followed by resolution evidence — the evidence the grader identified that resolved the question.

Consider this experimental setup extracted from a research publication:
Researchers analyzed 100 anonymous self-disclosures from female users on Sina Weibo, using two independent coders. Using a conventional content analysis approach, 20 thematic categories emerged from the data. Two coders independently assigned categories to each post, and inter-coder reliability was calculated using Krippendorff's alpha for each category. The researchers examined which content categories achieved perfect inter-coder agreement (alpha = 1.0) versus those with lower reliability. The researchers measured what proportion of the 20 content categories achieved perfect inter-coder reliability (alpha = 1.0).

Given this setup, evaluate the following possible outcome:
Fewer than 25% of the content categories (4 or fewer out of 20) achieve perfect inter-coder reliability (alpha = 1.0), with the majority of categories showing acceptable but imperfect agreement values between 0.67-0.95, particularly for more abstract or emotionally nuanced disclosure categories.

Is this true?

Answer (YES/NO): NO